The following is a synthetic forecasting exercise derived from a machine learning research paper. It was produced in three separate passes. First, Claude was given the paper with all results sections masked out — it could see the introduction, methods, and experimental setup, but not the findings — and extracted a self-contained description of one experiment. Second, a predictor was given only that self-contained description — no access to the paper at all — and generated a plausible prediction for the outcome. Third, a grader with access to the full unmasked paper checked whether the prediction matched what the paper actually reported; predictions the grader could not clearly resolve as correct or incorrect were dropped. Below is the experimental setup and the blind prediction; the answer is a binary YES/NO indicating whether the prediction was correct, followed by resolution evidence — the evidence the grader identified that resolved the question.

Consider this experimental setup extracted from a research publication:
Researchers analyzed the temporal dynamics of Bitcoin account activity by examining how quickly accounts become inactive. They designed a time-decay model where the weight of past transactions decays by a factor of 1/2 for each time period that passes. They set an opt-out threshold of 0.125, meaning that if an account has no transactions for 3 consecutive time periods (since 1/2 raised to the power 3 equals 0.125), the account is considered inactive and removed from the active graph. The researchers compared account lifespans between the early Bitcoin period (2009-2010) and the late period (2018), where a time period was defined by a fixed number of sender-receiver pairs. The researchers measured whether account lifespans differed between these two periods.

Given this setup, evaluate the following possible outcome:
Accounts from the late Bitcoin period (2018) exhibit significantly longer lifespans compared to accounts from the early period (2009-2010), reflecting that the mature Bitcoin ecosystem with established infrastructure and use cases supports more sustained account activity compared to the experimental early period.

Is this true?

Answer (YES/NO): NO